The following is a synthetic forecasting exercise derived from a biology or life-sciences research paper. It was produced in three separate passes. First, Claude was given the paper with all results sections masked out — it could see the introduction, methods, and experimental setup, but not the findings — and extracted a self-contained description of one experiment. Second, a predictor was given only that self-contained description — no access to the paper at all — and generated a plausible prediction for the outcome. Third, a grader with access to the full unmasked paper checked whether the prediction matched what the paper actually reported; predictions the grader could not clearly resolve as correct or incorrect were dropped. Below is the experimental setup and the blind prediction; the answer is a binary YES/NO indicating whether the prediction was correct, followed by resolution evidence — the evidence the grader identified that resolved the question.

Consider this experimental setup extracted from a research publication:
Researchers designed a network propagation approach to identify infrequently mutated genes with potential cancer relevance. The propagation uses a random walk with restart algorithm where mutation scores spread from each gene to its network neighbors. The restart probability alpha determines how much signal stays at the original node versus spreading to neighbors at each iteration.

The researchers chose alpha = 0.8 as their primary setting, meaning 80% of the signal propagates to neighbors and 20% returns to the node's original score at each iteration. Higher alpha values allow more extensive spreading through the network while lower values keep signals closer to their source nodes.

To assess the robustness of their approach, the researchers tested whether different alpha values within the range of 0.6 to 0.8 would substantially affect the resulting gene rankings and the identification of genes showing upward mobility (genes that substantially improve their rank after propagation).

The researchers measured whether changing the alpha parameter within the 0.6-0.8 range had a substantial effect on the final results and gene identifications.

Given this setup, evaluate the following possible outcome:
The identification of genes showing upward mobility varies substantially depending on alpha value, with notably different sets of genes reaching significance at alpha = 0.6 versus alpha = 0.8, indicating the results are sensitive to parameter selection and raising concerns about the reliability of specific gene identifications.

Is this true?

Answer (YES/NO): NO